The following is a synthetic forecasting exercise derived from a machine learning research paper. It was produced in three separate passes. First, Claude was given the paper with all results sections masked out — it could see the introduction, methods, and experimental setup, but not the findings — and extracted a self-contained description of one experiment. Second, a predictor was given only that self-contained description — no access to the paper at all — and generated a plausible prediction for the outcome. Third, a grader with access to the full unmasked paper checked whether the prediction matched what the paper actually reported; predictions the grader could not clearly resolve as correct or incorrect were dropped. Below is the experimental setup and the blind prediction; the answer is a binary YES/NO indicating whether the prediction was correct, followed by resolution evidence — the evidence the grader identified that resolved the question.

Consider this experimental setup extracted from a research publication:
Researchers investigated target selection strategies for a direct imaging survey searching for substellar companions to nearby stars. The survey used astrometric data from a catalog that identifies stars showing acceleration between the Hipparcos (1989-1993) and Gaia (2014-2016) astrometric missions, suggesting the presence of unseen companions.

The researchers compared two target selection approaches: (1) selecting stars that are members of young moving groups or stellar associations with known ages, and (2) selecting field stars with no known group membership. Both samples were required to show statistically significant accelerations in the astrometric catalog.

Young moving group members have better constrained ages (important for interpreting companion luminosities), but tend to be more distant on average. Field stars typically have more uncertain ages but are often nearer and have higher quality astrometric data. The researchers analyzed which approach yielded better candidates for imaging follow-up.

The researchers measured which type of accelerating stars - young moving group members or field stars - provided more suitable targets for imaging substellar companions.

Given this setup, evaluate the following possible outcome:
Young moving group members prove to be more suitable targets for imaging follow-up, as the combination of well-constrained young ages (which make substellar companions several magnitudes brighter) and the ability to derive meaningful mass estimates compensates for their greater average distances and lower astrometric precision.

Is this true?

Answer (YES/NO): NO